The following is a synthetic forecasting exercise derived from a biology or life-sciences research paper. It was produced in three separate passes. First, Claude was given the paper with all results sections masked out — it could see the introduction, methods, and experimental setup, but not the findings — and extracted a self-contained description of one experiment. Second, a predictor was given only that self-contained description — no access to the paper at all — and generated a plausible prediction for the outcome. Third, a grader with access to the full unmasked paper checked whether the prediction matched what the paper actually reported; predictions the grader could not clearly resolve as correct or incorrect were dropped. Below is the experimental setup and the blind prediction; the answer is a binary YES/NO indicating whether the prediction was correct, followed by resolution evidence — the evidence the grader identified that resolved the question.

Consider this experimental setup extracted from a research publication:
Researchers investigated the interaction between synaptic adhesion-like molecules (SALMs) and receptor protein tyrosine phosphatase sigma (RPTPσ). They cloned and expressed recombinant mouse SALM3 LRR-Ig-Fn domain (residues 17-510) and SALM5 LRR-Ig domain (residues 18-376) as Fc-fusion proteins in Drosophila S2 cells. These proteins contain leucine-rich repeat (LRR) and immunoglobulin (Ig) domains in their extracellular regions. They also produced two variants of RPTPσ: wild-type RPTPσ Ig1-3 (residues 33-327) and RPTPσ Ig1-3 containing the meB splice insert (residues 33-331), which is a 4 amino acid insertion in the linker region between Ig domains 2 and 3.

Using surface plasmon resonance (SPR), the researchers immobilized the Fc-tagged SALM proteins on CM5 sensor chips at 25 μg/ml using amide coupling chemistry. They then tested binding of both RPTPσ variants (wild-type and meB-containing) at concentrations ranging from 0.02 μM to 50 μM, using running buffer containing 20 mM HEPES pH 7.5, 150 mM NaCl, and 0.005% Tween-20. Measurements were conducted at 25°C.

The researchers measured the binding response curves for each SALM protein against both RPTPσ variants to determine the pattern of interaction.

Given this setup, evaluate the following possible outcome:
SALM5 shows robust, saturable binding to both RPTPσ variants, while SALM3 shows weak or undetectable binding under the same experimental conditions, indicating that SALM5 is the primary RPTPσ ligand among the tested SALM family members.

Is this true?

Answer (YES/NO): NO